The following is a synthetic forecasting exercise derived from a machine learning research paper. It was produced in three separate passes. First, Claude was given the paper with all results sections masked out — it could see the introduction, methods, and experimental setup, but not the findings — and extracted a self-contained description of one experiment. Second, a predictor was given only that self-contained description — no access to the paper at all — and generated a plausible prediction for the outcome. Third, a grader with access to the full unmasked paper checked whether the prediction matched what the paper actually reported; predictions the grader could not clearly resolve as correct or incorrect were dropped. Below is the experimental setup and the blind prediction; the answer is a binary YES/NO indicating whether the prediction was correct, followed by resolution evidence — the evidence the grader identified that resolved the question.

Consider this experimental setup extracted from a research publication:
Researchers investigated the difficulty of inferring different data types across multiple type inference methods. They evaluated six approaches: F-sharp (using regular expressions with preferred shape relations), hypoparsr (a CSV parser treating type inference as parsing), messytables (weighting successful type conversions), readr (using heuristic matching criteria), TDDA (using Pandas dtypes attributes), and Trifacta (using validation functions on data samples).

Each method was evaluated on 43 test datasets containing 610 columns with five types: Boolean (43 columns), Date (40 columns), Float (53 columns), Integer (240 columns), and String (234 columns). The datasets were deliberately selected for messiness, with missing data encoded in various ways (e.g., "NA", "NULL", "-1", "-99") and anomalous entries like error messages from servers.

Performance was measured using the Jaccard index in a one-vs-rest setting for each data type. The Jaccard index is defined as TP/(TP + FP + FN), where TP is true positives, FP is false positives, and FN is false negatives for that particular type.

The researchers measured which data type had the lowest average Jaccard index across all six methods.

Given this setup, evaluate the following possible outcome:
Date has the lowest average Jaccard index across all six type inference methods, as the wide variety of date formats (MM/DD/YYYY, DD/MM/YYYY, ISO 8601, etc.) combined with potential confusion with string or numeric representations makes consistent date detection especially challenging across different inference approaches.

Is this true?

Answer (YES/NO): YES